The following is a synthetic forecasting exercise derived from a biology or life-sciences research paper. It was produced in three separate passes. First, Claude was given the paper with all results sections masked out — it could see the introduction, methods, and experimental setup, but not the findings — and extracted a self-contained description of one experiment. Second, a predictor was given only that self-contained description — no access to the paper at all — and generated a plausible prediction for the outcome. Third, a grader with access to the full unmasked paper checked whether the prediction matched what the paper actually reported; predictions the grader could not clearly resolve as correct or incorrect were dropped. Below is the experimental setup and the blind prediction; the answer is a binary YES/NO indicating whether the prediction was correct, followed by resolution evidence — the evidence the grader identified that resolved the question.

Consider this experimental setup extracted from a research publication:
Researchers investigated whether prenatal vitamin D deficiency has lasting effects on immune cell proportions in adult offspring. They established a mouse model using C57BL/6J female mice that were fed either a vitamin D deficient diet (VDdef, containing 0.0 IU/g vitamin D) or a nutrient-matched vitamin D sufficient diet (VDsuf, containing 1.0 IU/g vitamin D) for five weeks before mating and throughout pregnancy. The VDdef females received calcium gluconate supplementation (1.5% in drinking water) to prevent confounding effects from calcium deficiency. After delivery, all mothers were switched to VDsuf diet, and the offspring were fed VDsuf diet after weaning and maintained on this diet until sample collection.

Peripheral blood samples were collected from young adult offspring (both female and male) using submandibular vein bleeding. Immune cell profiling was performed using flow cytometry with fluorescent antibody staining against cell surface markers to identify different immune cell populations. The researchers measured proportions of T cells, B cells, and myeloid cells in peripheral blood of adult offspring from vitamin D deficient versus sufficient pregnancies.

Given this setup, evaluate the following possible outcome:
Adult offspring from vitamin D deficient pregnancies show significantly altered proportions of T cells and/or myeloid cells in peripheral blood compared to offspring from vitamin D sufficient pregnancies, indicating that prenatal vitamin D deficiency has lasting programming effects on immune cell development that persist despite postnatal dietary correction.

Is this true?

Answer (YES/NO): YES